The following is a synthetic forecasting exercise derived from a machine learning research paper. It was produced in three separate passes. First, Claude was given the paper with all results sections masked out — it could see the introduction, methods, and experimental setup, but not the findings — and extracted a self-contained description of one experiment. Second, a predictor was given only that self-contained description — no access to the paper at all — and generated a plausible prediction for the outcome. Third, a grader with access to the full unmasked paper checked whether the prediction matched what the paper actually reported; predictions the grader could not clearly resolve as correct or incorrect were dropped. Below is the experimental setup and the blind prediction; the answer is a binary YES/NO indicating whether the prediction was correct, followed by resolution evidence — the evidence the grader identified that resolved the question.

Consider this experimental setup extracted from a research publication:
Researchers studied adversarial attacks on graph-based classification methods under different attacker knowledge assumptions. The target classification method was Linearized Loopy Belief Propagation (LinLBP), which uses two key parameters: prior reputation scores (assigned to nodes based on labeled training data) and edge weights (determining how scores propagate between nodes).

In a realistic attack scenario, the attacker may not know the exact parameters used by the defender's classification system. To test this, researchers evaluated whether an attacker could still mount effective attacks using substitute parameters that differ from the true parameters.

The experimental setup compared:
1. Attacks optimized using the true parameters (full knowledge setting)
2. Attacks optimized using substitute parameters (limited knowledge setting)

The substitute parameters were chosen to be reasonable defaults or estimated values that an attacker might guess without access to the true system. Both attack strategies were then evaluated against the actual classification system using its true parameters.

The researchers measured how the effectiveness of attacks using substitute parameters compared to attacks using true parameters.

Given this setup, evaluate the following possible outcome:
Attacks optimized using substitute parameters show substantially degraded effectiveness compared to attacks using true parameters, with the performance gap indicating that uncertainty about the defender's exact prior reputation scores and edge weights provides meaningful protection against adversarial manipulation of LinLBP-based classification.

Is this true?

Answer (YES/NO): NO